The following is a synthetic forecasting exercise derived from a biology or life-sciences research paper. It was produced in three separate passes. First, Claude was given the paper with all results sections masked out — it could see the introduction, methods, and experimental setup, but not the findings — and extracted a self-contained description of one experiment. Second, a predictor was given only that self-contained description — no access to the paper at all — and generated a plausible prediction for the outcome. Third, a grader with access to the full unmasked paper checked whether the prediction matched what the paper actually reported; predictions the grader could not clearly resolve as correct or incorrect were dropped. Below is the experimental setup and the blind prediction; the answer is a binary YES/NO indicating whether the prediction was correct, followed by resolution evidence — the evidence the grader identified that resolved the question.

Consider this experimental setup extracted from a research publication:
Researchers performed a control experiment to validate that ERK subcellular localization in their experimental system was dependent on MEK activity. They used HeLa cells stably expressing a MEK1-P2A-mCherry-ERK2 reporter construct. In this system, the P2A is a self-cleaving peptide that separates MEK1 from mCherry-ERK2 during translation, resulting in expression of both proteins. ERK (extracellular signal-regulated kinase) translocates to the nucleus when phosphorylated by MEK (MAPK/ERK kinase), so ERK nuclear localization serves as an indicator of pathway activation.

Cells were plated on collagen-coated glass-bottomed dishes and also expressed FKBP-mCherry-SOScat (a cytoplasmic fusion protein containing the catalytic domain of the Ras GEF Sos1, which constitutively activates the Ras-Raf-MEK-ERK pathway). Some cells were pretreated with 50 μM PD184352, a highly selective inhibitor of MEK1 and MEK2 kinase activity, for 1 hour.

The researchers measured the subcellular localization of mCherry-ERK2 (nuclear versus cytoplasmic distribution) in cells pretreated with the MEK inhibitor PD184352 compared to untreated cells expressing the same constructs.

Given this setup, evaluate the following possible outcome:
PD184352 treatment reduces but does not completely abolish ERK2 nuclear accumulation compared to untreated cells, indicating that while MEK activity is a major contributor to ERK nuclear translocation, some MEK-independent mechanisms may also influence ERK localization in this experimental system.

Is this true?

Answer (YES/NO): NO